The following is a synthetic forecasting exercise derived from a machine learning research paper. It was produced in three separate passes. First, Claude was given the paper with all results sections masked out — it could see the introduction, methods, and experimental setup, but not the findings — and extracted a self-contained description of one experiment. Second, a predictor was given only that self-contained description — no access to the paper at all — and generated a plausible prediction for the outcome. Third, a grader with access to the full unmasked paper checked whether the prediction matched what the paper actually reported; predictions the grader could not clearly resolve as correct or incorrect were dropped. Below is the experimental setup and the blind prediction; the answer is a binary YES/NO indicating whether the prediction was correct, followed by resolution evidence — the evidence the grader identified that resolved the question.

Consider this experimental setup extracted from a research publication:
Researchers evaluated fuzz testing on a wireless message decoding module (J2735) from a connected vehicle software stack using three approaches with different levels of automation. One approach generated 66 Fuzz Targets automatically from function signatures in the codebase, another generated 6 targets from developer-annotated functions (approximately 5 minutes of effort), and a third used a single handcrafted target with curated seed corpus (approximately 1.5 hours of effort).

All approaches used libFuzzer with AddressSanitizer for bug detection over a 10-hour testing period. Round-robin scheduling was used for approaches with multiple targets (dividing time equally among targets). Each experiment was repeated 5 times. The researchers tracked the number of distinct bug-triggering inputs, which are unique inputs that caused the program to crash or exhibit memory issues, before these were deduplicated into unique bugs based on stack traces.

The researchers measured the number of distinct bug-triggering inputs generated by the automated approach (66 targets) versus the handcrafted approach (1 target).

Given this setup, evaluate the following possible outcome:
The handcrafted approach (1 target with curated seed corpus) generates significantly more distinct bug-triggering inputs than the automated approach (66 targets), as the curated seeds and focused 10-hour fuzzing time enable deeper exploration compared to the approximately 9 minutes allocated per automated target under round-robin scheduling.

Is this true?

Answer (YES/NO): NO